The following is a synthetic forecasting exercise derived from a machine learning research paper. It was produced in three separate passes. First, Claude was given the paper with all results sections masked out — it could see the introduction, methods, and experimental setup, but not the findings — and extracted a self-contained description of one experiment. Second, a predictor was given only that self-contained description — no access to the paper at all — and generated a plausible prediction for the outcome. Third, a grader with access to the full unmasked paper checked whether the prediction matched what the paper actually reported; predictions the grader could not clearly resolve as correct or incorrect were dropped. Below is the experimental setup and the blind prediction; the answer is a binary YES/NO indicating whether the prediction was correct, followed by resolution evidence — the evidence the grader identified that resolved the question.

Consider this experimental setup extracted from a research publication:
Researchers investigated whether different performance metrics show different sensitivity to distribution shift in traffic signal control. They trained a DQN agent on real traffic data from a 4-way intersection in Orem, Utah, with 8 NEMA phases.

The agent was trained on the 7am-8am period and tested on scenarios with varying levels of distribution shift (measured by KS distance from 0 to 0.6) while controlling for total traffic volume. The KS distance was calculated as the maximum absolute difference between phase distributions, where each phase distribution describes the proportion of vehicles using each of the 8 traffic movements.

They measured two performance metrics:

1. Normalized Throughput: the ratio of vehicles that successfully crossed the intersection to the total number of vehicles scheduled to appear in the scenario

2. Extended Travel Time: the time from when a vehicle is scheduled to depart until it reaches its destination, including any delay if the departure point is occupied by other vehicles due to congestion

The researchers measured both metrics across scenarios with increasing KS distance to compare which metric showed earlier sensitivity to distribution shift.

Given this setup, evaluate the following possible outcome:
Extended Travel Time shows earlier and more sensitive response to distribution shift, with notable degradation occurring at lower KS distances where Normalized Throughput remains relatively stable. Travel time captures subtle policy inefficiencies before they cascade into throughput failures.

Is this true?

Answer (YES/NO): YES